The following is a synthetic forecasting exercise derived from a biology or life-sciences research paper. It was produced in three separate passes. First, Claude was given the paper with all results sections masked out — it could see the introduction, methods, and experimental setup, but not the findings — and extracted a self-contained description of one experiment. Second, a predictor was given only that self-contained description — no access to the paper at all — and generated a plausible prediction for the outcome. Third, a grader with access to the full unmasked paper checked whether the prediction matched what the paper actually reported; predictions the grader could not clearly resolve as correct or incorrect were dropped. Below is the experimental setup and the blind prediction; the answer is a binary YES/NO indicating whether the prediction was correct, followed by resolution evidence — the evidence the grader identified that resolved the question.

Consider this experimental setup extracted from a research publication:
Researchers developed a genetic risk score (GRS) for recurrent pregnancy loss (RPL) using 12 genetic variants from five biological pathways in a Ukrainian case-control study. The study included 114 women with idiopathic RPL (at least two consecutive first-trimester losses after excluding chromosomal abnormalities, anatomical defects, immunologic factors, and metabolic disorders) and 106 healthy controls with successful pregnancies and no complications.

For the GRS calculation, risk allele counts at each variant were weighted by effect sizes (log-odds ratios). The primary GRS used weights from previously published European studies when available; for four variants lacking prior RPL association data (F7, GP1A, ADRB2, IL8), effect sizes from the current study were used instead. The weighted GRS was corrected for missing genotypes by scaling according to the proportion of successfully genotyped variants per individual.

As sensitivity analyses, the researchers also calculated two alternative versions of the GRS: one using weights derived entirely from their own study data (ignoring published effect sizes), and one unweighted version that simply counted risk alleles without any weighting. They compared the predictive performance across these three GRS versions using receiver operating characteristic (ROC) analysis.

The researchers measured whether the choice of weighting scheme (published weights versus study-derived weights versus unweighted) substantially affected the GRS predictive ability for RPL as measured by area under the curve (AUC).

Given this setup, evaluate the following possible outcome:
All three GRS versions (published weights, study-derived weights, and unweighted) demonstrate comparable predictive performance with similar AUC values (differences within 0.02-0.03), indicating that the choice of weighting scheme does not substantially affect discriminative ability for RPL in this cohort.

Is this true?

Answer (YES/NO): YES